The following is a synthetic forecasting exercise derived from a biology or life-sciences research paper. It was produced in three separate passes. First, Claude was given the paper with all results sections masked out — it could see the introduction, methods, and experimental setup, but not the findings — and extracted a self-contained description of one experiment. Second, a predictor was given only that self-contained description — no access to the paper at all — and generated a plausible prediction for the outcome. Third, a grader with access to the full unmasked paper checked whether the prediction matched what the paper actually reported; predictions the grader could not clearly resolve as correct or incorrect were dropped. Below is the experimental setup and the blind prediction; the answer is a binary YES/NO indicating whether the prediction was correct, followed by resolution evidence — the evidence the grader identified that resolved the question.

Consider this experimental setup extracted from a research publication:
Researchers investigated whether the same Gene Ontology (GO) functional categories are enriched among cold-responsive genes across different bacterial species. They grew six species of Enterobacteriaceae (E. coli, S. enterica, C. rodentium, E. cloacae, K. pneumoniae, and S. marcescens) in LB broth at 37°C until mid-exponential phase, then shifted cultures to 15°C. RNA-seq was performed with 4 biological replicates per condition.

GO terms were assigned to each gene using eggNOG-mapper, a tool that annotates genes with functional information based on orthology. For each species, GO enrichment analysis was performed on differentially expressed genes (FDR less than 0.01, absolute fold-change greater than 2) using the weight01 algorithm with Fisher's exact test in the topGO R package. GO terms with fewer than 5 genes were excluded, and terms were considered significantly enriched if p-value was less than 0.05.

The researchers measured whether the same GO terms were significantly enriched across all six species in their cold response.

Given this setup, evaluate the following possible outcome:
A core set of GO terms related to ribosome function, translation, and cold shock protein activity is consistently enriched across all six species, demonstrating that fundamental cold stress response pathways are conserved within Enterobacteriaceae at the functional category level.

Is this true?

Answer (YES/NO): NO